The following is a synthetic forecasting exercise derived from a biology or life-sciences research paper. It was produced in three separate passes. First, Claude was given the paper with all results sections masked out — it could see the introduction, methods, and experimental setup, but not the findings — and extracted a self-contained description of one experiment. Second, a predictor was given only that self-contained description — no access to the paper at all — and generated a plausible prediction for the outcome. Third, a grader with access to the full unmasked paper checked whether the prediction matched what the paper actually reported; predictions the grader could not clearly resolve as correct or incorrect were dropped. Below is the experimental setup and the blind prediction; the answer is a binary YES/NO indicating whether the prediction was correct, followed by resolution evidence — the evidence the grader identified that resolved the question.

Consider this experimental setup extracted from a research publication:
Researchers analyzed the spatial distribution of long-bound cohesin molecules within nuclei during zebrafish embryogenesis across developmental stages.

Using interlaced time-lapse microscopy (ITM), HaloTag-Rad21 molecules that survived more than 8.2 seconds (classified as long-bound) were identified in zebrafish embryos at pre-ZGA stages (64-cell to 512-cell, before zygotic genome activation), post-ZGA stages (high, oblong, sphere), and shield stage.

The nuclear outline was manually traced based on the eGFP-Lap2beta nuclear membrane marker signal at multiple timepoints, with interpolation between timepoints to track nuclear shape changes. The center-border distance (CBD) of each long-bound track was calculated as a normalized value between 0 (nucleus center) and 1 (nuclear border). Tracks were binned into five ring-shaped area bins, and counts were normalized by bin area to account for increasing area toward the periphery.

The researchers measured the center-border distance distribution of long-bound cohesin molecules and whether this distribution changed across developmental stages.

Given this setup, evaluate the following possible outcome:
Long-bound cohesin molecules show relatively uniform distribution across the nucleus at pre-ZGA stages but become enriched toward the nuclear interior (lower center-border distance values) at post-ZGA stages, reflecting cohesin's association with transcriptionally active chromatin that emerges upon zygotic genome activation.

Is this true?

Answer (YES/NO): NO